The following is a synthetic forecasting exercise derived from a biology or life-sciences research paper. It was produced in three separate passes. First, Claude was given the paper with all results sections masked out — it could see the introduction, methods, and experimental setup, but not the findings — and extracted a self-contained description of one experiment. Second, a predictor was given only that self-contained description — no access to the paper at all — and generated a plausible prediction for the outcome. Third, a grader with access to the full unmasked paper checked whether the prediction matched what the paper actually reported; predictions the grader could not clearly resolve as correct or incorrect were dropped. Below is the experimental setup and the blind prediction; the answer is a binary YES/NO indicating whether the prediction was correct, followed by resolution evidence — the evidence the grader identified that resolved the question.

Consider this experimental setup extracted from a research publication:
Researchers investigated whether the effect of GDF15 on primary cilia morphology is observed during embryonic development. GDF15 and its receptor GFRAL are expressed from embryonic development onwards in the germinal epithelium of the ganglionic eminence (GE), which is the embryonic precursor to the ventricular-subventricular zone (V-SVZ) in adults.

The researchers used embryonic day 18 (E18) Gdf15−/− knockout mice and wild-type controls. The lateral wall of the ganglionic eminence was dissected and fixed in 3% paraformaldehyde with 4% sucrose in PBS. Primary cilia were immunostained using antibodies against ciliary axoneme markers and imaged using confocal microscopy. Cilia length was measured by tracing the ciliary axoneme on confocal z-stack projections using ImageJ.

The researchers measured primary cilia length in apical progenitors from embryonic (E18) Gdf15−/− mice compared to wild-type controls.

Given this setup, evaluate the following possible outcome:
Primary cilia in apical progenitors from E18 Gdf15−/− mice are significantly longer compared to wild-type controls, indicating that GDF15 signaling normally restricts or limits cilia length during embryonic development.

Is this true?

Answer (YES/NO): NO